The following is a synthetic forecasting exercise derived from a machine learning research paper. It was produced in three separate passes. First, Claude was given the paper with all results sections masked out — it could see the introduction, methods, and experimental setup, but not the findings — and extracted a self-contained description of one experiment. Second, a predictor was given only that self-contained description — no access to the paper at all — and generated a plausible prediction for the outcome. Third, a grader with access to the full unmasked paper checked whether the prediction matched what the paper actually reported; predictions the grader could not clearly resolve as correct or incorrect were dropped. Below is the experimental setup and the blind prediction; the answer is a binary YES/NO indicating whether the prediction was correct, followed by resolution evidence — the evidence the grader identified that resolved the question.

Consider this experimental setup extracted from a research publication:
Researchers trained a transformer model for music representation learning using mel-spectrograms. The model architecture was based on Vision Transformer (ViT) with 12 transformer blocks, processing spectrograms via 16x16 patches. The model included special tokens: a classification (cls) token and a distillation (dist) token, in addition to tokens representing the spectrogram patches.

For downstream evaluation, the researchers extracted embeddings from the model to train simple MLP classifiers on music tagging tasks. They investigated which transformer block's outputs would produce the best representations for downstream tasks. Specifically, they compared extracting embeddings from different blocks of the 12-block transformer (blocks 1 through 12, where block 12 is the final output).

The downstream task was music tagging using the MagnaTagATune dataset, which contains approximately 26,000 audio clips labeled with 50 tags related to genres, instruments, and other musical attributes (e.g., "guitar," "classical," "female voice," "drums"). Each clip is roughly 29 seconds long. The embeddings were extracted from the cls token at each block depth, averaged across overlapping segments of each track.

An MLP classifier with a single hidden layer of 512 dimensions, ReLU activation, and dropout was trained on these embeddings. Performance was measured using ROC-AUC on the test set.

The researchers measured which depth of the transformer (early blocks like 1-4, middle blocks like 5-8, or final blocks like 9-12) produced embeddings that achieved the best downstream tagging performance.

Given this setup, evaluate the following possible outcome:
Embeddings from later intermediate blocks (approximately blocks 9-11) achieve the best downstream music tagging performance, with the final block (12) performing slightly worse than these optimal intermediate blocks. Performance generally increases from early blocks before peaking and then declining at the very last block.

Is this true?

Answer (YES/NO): NO